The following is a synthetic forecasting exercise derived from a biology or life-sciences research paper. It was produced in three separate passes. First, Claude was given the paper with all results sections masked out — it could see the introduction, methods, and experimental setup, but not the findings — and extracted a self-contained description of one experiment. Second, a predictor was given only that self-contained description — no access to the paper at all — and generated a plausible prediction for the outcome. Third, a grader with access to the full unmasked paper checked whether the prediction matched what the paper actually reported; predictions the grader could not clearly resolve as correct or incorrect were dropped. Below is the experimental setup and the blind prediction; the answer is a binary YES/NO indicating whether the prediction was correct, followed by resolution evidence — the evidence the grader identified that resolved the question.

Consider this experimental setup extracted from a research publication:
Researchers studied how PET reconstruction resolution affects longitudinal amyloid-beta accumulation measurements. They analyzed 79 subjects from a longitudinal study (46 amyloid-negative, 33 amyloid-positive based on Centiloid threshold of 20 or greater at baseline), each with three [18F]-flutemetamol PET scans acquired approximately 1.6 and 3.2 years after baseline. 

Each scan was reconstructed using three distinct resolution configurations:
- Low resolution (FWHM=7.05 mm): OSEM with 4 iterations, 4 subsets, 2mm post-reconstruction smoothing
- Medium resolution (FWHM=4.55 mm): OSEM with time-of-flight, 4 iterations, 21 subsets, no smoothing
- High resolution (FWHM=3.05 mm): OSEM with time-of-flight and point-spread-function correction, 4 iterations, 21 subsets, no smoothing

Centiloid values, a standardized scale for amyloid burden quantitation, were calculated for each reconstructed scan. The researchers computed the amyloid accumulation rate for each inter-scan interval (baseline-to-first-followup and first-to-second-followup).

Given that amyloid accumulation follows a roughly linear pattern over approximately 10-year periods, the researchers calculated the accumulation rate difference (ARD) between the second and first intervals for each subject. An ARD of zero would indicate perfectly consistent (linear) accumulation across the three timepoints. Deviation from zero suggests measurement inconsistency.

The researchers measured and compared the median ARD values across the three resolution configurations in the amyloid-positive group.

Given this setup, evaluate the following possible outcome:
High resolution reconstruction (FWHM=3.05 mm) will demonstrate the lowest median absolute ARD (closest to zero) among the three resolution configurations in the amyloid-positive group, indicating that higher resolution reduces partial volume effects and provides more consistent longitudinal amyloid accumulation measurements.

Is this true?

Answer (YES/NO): NO